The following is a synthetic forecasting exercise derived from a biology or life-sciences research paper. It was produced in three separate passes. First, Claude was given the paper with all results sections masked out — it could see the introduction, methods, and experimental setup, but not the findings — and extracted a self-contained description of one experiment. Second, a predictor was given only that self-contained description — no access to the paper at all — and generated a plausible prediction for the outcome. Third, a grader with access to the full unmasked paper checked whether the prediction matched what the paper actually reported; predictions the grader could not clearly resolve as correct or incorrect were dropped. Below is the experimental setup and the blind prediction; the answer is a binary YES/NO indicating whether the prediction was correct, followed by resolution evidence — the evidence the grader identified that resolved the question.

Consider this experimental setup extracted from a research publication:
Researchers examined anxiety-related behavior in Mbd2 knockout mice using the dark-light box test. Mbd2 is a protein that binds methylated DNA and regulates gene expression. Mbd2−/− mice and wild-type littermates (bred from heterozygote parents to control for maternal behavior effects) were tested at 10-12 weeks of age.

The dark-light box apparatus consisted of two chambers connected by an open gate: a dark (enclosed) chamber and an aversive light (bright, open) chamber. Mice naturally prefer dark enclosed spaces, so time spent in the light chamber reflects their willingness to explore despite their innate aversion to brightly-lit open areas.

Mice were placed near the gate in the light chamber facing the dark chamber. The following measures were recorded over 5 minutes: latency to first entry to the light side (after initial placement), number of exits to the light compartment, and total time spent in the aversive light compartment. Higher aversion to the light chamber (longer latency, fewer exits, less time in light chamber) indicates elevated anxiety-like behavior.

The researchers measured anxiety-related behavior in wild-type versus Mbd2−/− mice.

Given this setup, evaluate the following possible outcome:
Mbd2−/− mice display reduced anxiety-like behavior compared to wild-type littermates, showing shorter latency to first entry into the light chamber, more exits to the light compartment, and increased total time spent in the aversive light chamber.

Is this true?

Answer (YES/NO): NO